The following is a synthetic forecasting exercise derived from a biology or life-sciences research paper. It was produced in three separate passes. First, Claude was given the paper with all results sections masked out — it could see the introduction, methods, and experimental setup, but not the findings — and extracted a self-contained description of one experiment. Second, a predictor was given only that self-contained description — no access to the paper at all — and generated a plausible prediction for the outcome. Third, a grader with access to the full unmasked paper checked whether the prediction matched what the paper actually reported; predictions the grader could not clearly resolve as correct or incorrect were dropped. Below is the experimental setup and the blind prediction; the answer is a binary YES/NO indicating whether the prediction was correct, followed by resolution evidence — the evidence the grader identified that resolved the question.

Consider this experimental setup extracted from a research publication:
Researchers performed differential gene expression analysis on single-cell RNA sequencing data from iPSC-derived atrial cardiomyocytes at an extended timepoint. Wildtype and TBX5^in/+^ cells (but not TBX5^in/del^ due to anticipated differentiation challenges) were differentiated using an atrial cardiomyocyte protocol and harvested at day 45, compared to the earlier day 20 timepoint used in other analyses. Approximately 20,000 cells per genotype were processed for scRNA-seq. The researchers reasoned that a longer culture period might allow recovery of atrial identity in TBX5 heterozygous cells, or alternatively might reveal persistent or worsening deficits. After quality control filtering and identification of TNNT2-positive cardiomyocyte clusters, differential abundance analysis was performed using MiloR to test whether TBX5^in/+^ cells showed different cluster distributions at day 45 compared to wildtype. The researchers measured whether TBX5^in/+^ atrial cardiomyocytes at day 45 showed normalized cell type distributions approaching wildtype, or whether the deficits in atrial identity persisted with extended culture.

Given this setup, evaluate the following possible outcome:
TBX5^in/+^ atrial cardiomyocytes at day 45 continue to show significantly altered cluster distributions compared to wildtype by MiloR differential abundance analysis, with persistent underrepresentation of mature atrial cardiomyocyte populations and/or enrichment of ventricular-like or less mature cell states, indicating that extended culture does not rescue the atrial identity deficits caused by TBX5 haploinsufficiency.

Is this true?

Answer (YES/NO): YES